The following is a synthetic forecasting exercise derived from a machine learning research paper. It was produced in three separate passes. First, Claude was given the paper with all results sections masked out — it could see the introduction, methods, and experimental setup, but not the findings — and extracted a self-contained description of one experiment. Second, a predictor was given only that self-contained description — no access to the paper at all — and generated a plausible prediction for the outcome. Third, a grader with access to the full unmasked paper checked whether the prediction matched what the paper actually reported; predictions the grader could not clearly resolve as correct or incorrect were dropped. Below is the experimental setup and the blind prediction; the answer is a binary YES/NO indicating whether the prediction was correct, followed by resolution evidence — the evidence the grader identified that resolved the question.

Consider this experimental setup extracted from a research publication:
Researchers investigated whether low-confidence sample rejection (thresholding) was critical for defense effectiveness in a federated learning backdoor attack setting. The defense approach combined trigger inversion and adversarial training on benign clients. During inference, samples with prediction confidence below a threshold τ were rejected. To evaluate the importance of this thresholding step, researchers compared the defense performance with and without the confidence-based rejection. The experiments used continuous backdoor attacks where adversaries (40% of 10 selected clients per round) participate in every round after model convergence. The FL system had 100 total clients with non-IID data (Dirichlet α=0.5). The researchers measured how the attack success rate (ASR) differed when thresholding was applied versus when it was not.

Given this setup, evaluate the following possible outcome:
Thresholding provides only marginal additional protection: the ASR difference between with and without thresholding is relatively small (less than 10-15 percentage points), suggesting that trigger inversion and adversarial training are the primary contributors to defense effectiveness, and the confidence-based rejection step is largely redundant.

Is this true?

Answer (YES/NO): NO